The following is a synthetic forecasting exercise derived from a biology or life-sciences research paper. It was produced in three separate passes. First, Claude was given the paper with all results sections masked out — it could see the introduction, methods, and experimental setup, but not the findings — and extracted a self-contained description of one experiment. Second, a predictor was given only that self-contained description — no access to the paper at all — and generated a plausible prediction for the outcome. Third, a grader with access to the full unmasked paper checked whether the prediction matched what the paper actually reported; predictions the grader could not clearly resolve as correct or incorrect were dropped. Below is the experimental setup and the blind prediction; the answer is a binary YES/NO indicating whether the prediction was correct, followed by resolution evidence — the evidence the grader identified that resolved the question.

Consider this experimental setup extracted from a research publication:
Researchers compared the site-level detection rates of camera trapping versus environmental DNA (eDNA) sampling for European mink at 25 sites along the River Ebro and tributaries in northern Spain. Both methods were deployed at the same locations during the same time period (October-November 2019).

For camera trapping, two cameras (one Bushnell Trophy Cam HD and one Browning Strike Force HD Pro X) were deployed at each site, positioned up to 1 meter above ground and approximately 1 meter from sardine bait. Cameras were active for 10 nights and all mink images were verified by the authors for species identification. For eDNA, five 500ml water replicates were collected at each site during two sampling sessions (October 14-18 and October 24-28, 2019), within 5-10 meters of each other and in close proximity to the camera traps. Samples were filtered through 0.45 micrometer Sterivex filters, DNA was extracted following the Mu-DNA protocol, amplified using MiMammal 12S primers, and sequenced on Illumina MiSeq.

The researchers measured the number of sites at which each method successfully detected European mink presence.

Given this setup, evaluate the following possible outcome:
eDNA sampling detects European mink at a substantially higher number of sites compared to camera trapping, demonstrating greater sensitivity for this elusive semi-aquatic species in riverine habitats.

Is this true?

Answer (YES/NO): NO